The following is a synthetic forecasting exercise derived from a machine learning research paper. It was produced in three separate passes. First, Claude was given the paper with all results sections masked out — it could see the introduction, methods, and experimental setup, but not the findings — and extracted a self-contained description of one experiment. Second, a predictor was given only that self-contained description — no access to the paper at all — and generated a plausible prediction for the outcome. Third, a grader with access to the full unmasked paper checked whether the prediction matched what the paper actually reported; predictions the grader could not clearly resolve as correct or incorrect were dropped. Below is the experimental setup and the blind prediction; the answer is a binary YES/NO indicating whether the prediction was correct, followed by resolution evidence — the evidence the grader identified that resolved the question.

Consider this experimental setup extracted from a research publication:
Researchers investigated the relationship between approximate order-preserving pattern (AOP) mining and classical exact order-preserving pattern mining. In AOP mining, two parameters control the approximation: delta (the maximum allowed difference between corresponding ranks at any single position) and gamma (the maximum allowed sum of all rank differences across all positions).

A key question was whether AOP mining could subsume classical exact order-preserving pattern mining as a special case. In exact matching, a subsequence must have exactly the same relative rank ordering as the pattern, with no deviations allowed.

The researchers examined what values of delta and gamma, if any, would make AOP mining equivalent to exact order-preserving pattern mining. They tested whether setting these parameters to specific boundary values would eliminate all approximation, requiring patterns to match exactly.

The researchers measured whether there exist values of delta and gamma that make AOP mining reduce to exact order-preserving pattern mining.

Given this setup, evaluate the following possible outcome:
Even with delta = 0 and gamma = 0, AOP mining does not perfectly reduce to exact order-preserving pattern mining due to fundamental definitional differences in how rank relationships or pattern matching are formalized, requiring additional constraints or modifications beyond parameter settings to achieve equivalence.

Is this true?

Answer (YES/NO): NO